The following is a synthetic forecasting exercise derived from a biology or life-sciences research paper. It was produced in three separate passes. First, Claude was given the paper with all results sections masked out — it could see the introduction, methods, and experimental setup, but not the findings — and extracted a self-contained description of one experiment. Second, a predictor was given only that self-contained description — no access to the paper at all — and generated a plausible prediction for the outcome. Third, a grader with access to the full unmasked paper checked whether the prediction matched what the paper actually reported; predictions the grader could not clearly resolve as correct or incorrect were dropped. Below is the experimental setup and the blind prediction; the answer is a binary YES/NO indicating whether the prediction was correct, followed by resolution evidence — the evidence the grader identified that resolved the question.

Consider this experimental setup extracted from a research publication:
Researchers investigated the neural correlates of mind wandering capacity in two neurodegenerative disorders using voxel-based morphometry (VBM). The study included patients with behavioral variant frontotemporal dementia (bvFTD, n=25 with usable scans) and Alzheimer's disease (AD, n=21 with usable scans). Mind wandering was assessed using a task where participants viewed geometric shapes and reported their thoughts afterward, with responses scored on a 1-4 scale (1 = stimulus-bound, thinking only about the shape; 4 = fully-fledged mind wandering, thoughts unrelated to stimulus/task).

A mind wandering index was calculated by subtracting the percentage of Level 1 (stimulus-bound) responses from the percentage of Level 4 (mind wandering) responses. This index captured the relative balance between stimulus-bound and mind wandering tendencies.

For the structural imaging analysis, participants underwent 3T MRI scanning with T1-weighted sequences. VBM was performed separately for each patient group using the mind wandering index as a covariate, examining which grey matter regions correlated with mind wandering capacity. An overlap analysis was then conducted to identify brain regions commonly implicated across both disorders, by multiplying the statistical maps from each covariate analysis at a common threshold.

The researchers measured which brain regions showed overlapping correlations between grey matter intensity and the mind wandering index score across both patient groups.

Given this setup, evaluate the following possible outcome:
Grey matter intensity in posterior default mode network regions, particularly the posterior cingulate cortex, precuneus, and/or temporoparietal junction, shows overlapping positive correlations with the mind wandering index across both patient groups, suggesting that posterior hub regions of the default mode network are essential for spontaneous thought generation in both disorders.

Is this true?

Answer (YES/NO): NO